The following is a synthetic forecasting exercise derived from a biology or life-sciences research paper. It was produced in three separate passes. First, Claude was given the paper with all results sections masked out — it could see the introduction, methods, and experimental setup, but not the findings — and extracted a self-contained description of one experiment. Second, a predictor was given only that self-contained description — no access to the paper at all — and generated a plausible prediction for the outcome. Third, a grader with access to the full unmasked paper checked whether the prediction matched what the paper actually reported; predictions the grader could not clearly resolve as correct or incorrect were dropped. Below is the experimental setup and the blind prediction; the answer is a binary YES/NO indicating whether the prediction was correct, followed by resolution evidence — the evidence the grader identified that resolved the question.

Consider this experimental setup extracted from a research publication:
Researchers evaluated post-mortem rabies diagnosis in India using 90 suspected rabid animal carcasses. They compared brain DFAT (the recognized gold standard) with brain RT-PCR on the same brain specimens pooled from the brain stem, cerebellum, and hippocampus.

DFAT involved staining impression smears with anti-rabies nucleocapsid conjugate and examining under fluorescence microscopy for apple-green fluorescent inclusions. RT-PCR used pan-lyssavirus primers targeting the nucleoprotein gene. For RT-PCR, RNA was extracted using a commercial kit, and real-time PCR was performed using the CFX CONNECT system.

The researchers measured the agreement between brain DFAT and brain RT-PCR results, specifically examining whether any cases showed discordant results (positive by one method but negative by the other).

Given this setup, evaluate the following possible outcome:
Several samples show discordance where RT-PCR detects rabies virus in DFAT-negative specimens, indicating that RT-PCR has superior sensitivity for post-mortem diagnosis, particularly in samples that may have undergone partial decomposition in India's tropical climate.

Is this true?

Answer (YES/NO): NO